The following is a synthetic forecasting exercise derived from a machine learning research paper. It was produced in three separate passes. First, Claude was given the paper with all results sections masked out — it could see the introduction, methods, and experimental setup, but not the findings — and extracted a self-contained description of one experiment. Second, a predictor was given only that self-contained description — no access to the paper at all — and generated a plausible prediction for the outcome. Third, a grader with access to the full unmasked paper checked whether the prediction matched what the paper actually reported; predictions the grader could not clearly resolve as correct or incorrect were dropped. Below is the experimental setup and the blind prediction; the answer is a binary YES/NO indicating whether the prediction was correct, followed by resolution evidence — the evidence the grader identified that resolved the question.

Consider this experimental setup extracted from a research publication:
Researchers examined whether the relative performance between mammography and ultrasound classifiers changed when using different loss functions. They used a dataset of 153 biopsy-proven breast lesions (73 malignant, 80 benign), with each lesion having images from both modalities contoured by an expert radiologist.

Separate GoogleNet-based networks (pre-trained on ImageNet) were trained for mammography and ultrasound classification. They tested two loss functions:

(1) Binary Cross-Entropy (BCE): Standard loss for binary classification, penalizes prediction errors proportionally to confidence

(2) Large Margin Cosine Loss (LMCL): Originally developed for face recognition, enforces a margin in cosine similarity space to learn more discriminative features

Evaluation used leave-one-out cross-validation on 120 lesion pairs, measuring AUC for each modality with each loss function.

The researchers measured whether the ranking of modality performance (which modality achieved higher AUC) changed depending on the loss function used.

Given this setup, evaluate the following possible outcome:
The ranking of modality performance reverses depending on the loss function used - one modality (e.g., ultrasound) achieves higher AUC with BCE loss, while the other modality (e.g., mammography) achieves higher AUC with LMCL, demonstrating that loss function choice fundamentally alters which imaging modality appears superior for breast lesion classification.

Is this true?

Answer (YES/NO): NO